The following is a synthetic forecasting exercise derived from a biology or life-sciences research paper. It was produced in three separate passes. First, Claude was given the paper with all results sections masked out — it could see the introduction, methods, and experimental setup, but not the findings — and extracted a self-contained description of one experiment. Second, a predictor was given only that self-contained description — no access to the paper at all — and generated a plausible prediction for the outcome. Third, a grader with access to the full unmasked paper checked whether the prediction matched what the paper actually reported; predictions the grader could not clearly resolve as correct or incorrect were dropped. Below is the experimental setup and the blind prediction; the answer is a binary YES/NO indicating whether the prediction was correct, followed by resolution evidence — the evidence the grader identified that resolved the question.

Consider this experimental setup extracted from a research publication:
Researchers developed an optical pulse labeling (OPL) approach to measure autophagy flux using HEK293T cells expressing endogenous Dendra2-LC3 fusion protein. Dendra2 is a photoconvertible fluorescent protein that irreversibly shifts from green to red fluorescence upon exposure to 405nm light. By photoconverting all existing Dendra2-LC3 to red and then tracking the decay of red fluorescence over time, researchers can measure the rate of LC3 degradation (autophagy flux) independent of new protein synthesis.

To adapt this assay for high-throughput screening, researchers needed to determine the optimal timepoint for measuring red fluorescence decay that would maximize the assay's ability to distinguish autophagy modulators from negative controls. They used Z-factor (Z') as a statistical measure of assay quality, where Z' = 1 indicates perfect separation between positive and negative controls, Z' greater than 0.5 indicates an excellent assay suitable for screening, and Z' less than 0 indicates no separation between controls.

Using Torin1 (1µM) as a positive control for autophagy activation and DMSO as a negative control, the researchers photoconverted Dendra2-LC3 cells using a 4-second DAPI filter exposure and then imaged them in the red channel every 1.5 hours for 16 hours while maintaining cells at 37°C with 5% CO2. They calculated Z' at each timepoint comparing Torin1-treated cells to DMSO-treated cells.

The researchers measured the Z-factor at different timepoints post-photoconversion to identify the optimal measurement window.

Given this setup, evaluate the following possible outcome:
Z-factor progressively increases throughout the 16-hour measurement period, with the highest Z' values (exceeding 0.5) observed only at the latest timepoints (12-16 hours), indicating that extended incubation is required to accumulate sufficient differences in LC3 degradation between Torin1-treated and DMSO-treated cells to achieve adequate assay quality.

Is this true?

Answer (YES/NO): NO